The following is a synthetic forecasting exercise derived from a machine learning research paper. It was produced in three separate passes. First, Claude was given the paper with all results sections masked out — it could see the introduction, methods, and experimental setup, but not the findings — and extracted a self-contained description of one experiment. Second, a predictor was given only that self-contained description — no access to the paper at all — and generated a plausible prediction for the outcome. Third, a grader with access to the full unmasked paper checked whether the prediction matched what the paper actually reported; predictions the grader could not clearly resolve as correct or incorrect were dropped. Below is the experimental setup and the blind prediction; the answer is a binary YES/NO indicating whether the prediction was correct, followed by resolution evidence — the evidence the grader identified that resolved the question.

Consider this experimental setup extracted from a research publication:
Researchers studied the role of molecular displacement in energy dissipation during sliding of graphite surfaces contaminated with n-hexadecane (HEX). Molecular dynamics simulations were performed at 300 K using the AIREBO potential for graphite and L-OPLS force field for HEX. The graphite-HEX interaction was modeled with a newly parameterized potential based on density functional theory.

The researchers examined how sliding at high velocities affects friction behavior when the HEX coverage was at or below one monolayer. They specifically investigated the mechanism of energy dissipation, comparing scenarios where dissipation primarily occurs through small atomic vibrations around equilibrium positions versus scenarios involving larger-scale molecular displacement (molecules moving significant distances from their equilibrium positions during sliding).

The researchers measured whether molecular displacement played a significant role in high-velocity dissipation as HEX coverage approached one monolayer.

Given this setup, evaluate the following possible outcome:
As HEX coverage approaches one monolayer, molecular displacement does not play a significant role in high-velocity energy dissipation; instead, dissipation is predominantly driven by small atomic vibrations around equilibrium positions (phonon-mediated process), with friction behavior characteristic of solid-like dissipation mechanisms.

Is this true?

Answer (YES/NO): YES